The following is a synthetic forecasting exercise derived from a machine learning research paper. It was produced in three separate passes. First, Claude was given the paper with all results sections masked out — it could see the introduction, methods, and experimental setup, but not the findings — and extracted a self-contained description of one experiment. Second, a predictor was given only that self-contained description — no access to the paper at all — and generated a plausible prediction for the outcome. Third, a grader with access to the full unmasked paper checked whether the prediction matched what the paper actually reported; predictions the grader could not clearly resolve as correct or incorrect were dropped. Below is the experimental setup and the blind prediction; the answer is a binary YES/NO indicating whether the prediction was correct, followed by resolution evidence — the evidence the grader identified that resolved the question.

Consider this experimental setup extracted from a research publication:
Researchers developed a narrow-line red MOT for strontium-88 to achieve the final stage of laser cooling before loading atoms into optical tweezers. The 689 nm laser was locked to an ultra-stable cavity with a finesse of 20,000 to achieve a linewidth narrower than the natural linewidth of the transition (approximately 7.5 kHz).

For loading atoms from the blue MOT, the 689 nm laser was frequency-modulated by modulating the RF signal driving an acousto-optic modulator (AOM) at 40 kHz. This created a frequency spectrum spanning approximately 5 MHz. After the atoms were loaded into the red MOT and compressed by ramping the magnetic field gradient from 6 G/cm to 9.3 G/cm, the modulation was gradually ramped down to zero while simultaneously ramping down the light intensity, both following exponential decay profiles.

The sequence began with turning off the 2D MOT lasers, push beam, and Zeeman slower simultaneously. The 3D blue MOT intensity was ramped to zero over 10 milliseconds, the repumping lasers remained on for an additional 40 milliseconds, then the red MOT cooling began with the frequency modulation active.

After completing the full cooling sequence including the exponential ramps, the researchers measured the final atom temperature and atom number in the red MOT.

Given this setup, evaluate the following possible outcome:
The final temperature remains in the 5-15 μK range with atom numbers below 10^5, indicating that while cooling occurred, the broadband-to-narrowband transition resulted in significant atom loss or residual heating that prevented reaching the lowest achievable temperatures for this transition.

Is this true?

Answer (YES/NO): NO